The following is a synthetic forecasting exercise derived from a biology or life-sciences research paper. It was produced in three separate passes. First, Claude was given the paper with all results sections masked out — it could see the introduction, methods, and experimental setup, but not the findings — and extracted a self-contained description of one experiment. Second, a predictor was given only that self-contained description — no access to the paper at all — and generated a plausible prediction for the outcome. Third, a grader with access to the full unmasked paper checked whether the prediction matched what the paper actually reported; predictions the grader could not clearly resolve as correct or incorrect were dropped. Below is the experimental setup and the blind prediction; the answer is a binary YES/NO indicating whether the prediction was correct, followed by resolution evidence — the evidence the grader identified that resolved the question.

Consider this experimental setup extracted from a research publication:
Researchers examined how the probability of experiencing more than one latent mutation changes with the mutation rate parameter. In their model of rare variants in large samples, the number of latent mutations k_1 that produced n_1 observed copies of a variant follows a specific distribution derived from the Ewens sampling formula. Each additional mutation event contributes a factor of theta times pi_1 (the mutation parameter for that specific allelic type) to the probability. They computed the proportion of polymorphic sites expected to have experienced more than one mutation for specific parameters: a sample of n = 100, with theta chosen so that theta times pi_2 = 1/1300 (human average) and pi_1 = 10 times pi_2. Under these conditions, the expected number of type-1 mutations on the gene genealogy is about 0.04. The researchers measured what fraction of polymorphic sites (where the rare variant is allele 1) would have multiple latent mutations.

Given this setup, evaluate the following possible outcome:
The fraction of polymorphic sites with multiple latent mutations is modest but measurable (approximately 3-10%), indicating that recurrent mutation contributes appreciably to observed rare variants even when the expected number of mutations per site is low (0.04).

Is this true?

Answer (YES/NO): NO